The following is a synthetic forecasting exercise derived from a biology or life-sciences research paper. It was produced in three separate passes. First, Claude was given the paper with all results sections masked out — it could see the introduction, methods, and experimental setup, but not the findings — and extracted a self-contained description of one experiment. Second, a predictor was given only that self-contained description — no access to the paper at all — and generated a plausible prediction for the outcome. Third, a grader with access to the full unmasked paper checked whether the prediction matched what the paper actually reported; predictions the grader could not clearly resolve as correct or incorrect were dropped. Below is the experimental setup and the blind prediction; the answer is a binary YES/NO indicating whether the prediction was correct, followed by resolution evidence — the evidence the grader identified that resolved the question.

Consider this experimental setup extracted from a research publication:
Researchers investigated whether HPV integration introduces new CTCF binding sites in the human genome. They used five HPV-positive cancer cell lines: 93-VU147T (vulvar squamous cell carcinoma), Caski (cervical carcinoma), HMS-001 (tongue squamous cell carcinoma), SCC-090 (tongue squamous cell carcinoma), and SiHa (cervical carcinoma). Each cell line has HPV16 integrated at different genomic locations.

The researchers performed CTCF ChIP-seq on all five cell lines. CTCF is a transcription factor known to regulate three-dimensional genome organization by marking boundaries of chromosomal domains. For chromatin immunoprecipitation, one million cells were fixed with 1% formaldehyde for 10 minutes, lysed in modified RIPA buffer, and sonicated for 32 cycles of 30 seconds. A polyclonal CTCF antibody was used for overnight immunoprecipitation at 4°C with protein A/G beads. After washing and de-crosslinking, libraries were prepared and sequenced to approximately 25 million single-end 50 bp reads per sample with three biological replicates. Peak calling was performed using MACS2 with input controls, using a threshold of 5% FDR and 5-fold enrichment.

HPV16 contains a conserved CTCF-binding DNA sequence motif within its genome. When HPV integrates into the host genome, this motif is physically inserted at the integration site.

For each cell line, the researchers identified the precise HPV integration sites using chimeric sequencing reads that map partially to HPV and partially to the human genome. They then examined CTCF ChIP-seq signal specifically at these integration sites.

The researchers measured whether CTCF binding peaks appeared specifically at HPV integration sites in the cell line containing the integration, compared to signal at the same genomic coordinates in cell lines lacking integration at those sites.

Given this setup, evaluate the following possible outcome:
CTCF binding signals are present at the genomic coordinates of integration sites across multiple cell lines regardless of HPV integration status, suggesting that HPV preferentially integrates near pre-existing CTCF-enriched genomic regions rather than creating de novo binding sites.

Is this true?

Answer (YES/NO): NO